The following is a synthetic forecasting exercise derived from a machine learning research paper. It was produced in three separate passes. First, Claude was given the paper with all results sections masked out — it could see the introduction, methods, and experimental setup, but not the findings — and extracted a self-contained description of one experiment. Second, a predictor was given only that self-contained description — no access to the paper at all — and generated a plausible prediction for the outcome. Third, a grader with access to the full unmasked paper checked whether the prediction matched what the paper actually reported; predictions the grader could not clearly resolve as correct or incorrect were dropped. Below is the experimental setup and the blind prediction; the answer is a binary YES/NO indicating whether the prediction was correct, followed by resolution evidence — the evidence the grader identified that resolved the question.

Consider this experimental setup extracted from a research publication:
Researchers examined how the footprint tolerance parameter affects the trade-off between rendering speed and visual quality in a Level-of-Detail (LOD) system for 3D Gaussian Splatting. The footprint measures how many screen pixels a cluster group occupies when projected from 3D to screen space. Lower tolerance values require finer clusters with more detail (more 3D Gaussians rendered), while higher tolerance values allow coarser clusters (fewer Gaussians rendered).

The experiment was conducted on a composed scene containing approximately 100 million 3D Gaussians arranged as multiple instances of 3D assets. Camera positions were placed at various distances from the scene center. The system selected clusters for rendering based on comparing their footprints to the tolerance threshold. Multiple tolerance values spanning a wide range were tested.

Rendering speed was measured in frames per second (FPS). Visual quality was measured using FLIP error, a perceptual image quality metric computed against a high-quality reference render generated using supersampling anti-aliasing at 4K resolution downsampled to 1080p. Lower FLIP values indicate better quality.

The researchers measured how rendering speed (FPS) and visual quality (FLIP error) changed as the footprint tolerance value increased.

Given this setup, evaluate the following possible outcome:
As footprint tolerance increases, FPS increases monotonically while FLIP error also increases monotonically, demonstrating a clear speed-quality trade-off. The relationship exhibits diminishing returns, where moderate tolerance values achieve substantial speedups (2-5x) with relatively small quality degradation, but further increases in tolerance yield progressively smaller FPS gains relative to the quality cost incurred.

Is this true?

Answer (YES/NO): NO